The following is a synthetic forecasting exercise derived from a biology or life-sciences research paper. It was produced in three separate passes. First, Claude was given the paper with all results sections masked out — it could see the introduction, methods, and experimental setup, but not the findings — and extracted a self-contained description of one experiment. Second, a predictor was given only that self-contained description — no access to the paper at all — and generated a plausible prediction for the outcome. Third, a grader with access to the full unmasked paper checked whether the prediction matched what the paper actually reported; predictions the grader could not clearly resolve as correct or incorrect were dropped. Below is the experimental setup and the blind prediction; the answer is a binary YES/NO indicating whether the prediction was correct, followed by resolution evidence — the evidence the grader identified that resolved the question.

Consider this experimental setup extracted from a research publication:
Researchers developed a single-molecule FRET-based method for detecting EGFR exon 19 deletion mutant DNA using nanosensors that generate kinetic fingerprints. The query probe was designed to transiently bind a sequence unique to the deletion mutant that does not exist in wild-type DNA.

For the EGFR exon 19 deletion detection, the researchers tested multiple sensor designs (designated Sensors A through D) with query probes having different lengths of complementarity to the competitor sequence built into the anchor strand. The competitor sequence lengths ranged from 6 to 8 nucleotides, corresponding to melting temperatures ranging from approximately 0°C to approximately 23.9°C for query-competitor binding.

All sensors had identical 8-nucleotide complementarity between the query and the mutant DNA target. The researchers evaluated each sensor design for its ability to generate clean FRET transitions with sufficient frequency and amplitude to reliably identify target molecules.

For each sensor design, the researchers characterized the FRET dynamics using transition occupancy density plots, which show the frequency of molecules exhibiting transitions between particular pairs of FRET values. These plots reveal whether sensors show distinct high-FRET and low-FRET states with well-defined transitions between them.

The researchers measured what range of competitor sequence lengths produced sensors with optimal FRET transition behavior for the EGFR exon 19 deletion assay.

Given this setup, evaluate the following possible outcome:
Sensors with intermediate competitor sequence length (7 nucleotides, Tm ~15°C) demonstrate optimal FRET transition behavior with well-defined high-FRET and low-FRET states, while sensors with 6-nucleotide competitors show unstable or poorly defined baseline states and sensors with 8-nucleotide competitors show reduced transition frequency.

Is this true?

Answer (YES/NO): NO